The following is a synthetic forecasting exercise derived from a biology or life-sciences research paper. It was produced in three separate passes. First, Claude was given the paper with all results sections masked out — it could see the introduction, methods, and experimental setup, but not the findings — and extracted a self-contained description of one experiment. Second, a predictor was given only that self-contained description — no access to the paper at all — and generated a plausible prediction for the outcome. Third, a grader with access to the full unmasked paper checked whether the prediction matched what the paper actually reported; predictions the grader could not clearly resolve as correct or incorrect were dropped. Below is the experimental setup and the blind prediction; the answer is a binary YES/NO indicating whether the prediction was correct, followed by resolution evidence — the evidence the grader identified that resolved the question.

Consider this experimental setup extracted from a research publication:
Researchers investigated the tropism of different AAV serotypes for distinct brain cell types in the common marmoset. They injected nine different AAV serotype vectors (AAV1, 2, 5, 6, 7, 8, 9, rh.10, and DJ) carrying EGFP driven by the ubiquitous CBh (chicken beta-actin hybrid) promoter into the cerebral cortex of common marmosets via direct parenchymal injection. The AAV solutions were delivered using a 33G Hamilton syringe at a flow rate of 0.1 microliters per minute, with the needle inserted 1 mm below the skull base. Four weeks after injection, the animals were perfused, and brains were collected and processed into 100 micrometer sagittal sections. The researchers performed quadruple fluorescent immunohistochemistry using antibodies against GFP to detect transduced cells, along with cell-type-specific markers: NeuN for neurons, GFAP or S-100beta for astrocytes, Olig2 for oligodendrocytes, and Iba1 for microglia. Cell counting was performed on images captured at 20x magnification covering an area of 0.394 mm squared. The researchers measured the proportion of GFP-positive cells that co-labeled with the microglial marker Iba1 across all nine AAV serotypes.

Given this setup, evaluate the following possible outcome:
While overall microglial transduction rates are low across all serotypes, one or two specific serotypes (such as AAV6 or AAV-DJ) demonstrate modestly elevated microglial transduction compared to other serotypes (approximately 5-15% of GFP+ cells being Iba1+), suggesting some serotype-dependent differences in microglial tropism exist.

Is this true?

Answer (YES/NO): NO